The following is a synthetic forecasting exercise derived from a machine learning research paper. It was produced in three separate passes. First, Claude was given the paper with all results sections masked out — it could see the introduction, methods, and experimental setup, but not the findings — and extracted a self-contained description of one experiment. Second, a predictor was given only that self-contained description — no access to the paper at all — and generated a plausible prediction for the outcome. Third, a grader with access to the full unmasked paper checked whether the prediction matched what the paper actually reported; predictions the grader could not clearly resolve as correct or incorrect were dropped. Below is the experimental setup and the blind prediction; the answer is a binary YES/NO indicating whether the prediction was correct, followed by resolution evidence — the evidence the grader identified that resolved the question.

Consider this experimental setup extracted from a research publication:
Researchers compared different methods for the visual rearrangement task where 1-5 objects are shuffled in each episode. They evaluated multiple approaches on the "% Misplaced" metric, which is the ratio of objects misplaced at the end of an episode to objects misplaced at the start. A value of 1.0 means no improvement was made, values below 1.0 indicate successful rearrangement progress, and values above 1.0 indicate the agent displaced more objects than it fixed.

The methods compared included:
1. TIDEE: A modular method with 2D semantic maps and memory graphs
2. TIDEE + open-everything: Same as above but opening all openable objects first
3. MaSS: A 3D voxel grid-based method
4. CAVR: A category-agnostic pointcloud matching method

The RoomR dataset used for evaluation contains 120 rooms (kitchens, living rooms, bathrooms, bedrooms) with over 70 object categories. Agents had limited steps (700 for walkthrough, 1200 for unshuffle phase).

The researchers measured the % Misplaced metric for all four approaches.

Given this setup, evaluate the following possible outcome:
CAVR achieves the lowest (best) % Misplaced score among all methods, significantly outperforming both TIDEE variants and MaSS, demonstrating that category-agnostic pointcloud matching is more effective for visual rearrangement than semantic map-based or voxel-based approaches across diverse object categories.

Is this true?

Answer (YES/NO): NO